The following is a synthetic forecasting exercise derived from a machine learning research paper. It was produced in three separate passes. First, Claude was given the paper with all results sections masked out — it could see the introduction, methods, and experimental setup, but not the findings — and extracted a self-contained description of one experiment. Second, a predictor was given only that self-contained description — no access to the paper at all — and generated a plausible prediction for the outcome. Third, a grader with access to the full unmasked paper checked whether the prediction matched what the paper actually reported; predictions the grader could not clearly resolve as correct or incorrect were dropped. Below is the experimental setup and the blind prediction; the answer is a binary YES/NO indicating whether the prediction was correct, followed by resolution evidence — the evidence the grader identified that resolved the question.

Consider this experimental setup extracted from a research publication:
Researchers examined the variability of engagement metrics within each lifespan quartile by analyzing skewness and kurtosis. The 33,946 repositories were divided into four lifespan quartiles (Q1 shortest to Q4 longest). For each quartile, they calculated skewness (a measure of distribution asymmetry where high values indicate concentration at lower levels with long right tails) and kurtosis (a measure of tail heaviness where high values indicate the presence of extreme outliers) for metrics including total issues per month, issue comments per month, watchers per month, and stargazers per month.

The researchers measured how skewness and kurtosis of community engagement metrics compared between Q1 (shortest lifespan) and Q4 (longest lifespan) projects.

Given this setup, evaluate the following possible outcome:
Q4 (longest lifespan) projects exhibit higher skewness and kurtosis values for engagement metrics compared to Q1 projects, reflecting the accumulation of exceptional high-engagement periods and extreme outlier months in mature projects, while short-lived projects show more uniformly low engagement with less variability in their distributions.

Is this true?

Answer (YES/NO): NO